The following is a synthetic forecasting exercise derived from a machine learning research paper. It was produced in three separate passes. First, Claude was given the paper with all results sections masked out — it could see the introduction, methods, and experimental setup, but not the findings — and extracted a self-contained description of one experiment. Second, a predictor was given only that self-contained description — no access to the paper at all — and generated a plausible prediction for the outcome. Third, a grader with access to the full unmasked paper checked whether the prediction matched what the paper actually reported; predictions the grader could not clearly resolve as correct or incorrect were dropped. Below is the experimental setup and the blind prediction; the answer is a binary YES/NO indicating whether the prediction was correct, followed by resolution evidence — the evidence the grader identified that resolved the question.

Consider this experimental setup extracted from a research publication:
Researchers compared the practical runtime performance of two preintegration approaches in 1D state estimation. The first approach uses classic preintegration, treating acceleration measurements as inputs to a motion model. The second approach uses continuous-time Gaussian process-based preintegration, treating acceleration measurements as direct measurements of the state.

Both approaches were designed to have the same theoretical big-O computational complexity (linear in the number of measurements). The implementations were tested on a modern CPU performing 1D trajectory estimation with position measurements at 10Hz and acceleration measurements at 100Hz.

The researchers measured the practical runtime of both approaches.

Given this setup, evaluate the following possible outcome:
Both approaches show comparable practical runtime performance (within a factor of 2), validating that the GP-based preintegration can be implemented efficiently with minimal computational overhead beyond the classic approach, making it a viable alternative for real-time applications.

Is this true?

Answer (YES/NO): YES